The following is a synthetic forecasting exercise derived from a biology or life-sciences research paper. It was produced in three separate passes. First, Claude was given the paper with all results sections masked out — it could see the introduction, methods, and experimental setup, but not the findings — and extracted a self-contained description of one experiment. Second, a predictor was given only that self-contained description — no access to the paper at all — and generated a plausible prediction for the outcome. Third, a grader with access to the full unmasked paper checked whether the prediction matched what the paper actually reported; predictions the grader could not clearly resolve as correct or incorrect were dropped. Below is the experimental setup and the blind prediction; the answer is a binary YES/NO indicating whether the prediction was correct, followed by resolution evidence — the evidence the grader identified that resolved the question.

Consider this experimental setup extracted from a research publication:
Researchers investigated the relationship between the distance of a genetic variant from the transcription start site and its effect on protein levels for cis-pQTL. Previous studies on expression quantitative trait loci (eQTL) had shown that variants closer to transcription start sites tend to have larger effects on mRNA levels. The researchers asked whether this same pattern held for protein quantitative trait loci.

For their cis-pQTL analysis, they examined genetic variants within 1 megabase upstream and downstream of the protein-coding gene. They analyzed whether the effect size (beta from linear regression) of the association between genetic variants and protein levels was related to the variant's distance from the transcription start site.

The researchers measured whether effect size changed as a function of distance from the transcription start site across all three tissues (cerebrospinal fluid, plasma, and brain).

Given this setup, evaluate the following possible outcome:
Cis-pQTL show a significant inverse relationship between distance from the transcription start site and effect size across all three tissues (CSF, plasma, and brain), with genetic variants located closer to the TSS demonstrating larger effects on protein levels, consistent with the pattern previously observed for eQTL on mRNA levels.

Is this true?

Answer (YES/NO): YES